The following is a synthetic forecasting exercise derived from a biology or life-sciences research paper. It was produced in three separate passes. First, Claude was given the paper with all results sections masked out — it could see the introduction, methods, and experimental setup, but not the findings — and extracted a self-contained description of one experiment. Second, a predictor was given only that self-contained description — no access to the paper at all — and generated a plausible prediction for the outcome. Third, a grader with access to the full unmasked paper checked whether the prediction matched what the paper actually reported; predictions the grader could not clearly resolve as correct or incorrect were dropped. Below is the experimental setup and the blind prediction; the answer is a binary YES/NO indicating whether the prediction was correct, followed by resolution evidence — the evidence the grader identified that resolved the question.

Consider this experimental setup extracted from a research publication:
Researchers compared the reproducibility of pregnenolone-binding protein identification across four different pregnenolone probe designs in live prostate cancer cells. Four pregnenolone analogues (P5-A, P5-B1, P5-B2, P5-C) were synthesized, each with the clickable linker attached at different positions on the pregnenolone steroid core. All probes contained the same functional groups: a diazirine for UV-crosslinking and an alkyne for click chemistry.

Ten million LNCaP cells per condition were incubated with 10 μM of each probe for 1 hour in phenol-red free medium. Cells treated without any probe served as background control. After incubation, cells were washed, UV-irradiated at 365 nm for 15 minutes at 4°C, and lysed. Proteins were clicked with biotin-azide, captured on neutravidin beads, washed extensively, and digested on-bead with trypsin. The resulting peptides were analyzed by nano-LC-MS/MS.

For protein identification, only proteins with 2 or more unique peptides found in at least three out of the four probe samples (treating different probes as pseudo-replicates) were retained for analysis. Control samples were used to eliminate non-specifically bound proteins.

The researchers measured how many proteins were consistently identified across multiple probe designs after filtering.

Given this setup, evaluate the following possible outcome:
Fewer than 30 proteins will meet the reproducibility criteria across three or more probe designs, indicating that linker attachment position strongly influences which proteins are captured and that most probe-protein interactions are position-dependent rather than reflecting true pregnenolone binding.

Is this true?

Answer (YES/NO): NO